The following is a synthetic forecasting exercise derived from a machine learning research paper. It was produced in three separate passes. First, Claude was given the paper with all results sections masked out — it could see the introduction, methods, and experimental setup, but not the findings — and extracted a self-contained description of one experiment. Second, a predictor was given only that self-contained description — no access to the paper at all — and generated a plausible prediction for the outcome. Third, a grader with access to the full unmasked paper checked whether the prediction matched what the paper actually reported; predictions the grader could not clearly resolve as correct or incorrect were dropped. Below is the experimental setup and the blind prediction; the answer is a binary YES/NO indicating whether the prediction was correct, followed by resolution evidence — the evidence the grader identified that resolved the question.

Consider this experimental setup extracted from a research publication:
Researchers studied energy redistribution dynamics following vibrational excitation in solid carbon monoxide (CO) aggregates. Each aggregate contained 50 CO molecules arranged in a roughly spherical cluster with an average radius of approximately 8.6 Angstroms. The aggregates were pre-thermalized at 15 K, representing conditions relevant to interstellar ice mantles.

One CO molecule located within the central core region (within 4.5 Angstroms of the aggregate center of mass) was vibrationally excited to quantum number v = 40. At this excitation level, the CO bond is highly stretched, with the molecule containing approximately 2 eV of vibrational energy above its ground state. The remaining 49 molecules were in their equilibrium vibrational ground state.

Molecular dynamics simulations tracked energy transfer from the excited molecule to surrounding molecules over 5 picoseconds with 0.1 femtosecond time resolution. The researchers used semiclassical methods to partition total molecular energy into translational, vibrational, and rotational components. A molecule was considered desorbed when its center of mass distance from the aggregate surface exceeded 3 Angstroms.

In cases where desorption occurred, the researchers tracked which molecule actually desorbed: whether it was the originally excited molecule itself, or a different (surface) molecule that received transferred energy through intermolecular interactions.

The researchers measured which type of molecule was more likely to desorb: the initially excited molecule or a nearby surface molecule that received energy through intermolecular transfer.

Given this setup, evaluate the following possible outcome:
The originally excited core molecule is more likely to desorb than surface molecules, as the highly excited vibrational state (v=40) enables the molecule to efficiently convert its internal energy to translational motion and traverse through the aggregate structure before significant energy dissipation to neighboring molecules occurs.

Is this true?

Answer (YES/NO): NO